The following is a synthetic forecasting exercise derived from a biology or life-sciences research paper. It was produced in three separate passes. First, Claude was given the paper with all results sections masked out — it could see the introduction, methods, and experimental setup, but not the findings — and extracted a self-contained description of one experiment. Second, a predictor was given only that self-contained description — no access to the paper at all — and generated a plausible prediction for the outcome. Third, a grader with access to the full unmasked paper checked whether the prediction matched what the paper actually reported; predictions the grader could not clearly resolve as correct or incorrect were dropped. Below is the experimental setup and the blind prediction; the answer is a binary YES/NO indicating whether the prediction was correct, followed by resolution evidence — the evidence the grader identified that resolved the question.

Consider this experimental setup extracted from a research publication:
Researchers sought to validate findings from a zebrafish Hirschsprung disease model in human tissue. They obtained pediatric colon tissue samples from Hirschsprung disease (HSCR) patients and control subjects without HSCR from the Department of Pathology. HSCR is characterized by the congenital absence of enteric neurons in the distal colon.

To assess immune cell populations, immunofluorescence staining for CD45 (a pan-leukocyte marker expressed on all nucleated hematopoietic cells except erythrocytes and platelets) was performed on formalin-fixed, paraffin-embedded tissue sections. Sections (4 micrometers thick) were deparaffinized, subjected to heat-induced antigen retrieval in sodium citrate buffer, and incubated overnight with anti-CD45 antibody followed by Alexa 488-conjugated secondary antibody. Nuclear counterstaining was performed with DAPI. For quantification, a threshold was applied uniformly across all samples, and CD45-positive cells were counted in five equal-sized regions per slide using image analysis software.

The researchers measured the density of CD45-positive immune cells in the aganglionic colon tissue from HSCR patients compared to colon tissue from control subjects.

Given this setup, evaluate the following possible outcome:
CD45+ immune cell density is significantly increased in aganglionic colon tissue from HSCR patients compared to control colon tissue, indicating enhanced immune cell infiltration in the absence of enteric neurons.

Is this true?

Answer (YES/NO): YES